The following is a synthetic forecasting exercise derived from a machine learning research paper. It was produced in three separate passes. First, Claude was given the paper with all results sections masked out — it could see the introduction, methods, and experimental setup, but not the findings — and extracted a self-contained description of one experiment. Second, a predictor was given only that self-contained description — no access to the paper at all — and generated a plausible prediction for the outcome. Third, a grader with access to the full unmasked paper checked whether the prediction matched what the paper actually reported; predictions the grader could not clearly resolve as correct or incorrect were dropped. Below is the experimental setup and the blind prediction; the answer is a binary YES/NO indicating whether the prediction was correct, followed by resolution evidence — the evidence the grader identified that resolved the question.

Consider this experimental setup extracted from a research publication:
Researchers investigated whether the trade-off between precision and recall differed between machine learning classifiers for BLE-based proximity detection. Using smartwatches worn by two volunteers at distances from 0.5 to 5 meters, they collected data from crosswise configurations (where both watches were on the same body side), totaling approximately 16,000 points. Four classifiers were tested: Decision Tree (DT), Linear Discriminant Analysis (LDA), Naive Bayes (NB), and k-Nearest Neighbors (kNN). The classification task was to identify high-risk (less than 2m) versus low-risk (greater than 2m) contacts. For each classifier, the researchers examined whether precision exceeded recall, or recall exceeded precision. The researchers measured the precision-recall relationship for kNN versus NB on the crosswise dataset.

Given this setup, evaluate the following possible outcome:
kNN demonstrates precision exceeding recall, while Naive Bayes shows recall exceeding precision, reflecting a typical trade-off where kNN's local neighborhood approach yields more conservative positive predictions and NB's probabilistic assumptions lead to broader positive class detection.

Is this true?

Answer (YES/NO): NO